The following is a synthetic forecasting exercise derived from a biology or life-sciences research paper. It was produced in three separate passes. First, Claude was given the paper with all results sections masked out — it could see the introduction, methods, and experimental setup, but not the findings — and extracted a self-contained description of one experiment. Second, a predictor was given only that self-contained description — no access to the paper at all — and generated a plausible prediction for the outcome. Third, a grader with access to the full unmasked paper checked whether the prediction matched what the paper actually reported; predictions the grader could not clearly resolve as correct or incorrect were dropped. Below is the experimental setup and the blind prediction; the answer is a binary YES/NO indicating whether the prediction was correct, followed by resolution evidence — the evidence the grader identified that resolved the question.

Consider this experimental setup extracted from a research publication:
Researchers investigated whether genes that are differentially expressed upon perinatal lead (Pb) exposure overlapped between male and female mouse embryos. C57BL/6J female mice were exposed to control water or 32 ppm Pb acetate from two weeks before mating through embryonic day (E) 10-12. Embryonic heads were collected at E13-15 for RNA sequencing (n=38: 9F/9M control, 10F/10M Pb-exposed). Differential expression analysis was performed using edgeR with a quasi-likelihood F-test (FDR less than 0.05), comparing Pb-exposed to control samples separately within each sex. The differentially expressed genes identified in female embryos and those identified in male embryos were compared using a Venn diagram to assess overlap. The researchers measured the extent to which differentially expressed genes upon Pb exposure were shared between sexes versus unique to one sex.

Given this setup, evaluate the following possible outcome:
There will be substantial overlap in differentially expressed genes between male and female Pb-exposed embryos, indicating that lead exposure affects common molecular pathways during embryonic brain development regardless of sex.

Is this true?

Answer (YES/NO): YES